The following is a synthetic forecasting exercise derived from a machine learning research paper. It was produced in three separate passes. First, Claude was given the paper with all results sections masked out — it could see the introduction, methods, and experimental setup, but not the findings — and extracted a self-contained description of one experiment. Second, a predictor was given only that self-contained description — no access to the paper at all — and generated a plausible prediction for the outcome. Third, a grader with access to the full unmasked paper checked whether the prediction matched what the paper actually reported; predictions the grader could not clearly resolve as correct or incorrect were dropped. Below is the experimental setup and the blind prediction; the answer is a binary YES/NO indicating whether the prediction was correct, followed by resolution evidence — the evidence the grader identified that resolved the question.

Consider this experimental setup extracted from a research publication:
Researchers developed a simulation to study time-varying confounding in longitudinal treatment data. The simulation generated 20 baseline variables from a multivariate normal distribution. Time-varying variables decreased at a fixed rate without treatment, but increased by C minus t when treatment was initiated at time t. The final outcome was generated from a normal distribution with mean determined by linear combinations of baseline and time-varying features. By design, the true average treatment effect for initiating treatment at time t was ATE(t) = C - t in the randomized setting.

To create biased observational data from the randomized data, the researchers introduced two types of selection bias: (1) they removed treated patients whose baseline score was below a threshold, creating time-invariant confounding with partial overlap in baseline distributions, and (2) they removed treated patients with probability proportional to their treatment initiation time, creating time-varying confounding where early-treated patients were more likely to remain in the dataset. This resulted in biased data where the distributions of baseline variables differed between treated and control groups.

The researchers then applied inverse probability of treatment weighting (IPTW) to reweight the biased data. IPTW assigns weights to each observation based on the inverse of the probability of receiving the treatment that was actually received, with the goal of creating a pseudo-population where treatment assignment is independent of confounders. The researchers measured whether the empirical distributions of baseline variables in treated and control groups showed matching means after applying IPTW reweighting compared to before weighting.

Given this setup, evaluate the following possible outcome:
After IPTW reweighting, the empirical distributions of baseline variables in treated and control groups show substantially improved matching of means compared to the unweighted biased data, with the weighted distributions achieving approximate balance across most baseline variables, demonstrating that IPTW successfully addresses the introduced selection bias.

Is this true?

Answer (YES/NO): YES